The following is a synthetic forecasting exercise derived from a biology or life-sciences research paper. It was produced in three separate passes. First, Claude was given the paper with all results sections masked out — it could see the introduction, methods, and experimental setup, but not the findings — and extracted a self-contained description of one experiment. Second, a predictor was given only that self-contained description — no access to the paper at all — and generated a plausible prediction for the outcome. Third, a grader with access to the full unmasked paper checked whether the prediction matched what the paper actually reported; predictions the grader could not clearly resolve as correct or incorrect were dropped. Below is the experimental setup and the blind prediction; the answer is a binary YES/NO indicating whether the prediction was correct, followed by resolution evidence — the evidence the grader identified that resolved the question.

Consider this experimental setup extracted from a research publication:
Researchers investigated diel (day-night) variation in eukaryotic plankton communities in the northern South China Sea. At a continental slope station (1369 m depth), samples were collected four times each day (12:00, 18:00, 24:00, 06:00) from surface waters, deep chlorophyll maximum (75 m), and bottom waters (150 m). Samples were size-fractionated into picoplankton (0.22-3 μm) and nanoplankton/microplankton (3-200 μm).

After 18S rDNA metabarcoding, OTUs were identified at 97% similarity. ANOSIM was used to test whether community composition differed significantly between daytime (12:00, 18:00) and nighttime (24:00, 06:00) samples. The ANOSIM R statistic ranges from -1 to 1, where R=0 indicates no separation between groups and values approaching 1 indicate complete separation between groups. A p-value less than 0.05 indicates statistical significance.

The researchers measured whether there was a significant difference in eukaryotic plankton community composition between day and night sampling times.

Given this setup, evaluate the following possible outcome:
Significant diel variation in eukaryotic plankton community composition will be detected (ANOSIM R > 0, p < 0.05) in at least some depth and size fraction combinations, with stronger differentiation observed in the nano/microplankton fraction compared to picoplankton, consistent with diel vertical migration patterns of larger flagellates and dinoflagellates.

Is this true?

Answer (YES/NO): NO